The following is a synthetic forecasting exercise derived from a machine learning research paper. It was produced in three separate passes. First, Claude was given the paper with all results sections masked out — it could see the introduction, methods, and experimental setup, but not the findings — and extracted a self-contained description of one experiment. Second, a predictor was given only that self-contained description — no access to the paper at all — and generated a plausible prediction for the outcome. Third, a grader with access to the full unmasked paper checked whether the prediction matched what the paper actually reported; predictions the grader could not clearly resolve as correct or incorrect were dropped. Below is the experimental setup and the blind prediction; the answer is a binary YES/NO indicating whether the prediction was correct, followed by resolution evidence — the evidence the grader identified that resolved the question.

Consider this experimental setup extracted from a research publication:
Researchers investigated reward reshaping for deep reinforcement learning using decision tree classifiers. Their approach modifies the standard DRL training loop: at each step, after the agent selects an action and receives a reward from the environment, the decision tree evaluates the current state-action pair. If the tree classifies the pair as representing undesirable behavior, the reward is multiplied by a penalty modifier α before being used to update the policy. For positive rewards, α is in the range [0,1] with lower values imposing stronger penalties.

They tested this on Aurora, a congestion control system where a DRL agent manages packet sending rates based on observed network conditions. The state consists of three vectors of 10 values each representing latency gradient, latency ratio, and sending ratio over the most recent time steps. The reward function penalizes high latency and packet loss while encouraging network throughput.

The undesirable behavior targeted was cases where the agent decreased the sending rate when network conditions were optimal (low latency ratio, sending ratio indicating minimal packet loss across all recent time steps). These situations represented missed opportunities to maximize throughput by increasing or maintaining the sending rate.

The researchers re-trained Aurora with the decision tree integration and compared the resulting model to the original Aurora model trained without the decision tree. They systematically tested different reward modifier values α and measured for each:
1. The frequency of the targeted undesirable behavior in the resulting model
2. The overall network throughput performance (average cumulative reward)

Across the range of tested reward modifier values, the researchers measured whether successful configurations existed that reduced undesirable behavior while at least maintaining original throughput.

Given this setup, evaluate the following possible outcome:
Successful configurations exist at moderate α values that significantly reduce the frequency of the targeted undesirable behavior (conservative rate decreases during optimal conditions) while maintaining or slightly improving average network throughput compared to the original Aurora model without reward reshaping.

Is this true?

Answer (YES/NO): NO